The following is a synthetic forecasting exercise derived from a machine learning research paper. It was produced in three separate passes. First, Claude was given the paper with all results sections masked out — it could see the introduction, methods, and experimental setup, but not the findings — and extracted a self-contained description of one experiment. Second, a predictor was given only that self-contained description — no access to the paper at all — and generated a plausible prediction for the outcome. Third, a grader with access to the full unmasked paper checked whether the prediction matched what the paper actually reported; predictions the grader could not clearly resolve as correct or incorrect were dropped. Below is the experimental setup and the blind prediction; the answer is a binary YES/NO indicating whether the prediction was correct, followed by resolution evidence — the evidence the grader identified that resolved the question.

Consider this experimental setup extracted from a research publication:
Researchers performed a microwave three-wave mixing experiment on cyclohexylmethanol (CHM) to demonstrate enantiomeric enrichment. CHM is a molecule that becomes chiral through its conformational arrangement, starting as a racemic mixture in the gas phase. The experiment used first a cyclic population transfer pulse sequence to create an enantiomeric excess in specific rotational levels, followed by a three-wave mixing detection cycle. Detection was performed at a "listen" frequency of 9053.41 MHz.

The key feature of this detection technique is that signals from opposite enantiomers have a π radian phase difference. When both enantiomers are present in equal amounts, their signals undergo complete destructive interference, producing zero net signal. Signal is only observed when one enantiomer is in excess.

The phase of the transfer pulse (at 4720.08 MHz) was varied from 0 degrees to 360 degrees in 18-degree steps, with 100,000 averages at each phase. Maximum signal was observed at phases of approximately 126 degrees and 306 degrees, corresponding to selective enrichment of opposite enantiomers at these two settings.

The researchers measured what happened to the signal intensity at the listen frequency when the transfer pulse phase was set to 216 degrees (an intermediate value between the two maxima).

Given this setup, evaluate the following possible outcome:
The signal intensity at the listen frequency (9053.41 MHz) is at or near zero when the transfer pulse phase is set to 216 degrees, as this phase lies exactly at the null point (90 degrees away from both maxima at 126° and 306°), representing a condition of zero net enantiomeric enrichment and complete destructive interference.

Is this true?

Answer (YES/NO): YES